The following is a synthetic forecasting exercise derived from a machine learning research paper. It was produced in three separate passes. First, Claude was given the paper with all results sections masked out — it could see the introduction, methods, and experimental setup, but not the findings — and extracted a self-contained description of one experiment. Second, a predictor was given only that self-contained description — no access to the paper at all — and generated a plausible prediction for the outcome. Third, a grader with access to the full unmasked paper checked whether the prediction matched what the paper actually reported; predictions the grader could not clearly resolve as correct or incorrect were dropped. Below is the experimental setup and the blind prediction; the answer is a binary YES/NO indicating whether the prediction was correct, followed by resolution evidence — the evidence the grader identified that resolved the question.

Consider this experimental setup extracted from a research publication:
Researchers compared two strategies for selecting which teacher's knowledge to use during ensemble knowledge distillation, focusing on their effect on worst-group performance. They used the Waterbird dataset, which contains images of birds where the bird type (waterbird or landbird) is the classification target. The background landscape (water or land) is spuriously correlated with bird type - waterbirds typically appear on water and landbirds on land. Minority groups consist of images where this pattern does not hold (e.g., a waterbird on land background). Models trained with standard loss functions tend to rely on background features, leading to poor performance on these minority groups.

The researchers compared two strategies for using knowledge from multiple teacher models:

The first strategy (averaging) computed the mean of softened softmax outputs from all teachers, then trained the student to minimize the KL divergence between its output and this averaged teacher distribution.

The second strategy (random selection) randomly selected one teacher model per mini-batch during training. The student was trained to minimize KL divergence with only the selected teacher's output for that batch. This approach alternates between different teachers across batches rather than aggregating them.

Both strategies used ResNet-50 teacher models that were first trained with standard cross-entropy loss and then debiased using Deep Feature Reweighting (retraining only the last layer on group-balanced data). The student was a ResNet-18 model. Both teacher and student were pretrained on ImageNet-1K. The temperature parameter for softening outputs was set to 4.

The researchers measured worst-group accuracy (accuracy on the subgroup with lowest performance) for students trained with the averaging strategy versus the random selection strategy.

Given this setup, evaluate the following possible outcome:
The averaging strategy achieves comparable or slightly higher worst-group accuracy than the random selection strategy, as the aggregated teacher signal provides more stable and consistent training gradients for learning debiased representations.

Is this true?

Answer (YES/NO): NO